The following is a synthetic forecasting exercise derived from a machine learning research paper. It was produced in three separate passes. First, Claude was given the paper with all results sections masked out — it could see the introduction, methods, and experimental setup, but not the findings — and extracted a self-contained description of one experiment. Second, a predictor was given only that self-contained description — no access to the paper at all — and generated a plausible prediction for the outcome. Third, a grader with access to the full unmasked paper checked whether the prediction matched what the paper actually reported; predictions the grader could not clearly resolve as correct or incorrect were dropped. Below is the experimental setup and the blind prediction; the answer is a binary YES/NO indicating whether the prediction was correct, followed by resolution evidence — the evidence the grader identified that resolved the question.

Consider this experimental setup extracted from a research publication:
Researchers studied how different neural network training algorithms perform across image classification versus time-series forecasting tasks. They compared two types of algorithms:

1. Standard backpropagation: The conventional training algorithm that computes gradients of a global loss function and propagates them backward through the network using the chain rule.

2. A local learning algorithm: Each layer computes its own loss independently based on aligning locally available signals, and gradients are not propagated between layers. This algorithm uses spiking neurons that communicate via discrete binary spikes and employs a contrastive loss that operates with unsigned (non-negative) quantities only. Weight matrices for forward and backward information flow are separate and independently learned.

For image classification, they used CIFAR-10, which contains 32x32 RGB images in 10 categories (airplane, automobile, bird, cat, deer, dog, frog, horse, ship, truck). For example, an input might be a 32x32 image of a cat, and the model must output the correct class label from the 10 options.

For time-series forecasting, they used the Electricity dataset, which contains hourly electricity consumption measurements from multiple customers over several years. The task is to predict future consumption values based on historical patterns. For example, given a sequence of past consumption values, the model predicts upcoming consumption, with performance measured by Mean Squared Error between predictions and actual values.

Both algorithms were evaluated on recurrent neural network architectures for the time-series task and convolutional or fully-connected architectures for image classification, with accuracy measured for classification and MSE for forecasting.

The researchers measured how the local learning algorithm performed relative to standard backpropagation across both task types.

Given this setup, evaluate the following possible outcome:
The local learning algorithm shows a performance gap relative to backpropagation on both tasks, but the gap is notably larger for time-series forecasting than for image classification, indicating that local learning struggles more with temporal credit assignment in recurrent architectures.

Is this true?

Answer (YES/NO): NO